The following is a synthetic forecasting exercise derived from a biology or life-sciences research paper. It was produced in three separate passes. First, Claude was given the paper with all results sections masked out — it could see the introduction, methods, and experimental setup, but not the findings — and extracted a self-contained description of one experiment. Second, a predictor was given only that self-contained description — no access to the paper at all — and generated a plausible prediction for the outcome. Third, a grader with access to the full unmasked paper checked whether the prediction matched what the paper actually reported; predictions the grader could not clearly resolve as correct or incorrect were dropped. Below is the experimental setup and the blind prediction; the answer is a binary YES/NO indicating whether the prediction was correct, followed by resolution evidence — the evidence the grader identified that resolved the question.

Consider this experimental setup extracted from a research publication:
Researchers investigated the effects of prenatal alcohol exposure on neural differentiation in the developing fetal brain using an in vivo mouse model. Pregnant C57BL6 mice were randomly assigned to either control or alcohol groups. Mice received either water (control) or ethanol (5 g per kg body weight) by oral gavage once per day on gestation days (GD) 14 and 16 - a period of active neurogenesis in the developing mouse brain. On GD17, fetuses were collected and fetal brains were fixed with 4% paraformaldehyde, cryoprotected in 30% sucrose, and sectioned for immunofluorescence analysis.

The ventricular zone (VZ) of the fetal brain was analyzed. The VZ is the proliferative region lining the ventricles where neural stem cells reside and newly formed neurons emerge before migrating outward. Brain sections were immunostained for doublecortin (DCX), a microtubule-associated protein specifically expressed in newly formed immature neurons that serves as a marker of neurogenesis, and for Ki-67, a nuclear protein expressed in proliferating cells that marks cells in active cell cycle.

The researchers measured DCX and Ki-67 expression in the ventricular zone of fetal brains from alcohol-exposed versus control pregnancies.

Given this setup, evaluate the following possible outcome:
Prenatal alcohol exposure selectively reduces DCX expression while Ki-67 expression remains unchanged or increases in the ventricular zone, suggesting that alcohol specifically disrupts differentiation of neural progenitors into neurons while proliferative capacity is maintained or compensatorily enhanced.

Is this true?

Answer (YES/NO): YES